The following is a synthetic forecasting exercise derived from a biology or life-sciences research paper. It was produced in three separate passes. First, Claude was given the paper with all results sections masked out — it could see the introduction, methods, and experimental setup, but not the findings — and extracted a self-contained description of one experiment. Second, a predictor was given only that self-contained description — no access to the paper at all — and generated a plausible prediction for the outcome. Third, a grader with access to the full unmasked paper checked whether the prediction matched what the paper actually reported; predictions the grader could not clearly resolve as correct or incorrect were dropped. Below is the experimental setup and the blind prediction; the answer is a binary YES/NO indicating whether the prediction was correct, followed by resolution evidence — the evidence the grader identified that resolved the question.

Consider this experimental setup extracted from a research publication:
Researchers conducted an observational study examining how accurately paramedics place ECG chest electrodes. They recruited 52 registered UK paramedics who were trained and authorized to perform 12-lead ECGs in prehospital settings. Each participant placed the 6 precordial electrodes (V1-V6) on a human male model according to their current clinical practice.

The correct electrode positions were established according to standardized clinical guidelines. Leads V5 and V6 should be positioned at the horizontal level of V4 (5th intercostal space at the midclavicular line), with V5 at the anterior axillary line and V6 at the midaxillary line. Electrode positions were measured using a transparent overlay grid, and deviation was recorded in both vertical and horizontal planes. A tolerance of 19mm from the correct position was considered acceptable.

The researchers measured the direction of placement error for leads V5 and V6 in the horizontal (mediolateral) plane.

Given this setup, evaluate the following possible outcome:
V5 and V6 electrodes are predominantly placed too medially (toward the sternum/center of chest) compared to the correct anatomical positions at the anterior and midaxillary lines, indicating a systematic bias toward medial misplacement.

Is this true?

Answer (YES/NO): NO